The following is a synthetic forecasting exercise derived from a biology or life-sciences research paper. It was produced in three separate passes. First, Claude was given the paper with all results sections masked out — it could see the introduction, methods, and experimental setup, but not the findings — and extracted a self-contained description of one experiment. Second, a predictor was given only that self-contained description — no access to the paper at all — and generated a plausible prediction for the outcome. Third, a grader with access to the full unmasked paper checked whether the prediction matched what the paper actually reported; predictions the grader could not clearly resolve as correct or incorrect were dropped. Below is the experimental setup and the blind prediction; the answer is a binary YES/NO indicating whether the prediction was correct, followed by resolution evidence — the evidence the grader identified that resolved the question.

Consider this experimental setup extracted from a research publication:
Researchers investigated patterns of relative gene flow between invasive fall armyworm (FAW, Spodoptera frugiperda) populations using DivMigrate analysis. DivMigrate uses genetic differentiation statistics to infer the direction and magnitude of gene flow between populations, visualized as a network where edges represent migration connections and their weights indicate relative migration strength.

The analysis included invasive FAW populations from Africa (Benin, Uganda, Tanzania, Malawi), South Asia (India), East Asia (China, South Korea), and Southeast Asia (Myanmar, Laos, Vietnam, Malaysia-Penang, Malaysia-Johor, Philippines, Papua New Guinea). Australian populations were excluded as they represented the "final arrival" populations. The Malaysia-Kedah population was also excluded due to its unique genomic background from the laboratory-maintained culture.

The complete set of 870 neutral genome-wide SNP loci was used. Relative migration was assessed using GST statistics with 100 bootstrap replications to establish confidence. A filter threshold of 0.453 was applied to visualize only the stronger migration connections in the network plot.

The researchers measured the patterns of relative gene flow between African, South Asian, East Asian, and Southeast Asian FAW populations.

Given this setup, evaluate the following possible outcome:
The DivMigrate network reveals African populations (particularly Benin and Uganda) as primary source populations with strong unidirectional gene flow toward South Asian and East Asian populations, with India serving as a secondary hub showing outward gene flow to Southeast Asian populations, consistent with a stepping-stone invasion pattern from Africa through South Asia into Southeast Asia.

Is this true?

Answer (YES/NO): NO